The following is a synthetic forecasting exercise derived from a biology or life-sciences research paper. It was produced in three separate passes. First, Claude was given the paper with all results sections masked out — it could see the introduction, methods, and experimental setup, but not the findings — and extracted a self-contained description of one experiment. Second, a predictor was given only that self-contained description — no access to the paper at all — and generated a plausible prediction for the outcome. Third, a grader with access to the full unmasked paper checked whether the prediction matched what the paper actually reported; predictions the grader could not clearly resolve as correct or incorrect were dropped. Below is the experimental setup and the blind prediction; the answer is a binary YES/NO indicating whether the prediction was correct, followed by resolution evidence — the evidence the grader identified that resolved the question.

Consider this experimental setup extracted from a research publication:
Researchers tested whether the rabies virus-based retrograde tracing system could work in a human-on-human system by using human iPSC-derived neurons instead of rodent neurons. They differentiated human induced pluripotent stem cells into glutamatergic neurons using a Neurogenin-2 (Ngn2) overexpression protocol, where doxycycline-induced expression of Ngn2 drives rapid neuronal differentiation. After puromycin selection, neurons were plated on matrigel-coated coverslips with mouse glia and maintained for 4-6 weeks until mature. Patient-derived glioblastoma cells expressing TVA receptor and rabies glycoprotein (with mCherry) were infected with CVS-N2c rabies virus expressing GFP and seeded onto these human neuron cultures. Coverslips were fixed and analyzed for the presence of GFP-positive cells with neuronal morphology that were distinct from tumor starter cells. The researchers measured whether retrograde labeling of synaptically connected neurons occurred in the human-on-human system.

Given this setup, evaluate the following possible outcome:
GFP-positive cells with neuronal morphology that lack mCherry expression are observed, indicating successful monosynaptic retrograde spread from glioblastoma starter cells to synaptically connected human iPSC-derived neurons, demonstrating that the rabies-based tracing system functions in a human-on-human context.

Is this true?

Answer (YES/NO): YES